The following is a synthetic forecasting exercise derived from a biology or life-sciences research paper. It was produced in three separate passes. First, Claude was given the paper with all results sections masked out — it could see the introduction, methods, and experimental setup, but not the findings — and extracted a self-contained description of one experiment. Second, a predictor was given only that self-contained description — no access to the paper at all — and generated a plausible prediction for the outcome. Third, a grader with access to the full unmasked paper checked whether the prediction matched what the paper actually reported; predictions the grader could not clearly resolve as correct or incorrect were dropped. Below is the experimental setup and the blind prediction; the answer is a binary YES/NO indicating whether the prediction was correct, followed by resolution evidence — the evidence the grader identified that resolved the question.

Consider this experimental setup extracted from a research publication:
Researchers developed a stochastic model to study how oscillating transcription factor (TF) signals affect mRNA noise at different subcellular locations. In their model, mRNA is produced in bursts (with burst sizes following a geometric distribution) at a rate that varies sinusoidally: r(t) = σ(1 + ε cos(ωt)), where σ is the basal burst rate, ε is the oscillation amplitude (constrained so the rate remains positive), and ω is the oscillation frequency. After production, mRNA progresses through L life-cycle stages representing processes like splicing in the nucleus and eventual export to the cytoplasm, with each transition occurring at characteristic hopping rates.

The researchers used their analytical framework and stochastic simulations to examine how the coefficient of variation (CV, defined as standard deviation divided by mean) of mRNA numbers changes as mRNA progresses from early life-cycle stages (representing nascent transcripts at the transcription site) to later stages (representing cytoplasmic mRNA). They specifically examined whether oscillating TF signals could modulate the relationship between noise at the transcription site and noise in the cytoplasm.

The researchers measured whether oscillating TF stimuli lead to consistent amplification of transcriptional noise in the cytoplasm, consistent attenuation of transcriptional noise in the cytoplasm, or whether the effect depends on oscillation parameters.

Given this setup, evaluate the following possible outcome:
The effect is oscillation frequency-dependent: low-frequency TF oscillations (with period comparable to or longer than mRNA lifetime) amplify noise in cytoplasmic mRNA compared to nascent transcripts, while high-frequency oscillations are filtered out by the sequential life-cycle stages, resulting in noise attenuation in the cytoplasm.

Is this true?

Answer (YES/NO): NO